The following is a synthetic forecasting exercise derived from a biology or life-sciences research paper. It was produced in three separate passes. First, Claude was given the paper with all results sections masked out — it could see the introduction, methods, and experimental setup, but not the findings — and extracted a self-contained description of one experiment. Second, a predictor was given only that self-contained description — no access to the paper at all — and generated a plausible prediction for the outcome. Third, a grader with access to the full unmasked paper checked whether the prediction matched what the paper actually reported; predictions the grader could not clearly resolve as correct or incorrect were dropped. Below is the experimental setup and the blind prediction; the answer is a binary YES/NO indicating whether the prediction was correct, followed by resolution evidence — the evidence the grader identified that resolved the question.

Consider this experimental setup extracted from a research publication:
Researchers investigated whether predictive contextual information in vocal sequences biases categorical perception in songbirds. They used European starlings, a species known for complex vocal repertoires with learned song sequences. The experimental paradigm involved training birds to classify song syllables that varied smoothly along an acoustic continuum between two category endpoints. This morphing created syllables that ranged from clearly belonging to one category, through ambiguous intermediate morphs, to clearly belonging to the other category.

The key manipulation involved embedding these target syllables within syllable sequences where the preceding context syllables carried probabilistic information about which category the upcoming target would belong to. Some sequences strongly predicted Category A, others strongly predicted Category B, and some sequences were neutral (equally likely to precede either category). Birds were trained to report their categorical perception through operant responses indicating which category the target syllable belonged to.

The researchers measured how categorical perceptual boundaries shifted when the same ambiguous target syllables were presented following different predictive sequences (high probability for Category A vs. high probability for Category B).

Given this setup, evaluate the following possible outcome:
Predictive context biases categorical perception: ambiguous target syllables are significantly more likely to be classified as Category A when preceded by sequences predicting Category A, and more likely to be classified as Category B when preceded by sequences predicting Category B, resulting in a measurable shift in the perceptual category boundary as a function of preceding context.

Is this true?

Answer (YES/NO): YES